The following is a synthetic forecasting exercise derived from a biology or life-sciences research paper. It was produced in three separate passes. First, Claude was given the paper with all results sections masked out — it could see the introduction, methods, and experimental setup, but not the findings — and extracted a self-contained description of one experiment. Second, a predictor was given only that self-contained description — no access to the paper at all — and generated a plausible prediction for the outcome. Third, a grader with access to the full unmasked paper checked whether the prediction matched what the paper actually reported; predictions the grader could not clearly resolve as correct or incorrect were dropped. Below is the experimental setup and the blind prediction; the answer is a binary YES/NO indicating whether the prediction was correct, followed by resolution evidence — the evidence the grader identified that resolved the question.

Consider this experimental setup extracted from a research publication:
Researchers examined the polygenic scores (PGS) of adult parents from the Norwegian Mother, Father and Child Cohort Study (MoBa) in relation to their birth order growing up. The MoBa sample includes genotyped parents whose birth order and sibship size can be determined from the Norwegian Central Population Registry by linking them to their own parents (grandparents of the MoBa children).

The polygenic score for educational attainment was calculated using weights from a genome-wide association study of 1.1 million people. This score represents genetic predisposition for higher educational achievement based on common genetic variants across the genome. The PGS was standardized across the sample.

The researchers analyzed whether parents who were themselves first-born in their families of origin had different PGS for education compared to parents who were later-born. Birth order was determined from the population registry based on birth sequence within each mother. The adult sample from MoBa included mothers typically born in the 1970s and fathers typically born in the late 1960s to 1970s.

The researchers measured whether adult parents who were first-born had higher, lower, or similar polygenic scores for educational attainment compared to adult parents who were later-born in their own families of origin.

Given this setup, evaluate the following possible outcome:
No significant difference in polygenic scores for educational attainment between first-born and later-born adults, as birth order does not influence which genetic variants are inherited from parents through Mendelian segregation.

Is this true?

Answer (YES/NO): YES